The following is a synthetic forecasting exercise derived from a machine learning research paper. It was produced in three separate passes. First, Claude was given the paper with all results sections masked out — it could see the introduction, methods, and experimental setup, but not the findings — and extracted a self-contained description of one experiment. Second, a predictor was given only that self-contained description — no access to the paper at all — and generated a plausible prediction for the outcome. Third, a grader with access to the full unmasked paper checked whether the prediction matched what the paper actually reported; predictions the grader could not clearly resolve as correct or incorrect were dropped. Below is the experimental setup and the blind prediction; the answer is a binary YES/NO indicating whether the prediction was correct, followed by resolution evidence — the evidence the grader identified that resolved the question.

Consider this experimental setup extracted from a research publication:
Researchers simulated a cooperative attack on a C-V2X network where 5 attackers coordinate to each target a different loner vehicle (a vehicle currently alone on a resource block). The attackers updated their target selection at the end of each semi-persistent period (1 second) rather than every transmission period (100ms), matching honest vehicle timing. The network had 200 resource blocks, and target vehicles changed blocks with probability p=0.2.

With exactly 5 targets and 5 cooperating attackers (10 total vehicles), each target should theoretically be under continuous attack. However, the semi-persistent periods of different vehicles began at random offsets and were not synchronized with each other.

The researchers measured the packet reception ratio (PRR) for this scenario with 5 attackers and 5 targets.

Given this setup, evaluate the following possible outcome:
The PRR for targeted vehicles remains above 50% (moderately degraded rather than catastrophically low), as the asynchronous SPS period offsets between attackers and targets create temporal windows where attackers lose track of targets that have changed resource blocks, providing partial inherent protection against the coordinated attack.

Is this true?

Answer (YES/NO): NO